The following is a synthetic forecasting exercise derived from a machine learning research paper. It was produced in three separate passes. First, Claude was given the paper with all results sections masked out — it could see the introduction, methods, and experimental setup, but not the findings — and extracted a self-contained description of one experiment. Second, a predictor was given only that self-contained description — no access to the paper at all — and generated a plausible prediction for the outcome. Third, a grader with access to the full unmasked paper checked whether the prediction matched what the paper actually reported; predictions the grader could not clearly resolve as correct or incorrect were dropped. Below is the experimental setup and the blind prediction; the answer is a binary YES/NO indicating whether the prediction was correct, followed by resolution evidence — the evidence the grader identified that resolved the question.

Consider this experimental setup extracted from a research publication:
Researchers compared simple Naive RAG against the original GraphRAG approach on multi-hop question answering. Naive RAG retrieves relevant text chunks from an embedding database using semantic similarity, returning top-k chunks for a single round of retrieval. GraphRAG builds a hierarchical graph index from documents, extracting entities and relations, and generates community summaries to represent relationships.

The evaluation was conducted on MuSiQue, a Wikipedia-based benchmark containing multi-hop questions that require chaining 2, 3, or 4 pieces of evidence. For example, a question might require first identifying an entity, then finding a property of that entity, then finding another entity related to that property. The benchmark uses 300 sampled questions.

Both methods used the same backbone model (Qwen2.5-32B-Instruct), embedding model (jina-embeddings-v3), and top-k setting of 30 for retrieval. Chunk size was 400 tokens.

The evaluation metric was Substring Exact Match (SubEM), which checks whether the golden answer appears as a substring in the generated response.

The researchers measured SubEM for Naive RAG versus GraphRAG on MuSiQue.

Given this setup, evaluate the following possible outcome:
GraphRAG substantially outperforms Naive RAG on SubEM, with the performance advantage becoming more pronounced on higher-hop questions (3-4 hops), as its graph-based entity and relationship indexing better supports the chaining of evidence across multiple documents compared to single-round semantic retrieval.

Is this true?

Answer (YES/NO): NO